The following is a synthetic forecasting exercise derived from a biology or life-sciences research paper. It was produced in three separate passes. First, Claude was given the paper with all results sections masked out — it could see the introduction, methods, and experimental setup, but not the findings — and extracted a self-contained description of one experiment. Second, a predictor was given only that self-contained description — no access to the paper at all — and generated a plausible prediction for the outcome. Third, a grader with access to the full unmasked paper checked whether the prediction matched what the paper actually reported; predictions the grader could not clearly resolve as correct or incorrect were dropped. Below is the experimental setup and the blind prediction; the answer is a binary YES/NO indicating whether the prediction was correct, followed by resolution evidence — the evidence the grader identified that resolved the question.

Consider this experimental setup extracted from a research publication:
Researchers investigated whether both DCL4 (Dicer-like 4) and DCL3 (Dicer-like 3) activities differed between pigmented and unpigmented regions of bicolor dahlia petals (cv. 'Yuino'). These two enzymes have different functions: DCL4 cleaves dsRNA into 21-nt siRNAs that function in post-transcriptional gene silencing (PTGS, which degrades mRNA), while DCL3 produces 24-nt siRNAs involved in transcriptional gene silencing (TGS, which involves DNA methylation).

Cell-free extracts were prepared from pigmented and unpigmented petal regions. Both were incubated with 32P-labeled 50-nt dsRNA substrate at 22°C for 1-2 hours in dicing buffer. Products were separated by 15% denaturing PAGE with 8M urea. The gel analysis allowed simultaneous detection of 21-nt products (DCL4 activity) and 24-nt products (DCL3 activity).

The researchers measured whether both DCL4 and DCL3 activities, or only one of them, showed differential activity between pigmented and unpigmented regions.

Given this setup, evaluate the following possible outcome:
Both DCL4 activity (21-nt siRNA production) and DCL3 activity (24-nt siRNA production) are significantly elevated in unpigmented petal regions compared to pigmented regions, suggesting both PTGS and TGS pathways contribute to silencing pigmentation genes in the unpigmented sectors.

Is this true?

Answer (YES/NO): YES